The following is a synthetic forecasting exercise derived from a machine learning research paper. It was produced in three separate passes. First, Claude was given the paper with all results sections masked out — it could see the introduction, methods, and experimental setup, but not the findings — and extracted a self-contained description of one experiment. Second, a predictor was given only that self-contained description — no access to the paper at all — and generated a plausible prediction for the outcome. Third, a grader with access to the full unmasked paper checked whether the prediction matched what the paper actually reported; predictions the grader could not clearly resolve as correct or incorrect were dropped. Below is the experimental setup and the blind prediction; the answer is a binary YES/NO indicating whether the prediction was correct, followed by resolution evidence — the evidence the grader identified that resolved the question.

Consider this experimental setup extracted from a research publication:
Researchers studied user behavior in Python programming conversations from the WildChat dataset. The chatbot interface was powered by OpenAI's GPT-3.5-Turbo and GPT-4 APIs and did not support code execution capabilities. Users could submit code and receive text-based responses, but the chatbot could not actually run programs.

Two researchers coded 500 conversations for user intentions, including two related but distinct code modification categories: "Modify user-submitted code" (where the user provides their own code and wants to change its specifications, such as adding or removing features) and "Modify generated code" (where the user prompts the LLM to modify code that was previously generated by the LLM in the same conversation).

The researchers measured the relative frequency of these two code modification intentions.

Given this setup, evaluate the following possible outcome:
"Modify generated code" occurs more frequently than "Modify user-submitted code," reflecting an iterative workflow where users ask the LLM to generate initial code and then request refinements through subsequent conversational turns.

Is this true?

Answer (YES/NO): NO